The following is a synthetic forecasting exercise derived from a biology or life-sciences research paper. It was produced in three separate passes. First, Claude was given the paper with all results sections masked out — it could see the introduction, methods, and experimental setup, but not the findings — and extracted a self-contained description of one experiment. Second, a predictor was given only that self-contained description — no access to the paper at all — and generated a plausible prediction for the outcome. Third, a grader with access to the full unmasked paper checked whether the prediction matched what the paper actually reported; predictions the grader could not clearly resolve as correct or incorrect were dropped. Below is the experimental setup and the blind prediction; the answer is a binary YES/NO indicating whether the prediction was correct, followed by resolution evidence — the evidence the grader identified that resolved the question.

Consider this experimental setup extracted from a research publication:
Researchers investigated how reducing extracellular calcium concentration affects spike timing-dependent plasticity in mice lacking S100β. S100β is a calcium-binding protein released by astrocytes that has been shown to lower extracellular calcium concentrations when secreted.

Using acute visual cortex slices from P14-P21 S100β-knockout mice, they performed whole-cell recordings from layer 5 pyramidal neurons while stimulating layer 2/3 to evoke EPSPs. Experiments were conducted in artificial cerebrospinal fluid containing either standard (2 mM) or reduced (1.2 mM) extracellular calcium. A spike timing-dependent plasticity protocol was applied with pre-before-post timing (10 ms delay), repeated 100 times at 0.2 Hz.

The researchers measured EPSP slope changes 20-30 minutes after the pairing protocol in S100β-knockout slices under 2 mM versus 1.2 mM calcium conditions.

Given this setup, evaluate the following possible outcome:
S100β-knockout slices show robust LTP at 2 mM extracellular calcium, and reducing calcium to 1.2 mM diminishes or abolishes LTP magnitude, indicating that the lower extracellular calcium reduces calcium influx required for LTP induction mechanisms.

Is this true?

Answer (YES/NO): NO